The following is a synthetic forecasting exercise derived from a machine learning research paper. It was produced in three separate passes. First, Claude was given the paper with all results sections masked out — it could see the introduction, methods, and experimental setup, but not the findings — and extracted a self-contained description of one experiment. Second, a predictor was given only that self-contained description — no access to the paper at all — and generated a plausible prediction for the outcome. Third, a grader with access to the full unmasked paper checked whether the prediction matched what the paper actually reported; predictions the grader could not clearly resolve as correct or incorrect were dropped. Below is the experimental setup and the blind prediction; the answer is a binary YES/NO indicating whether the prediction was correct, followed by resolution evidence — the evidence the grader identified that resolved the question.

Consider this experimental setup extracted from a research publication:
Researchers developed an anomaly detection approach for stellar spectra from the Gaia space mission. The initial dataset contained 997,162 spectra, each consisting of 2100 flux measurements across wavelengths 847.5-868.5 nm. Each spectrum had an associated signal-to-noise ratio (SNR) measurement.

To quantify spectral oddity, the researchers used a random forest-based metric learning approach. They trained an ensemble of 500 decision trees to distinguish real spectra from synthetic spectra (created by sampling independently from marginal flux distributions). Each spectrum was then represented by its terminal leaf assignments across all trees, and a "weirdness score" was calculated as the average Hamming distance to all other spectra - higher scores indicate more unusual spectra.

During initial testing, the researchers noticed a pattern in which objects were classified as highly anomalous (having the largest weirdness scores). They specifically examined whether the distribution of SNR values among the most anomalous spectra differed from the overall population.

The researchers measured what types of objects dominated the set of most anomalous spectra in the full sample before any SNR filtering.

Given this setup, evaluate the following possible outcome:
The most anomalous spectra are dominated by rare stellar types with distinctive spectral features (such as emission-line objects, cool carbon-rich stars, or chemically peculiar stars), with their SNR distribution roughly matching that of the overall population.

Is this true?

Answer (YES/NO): NO